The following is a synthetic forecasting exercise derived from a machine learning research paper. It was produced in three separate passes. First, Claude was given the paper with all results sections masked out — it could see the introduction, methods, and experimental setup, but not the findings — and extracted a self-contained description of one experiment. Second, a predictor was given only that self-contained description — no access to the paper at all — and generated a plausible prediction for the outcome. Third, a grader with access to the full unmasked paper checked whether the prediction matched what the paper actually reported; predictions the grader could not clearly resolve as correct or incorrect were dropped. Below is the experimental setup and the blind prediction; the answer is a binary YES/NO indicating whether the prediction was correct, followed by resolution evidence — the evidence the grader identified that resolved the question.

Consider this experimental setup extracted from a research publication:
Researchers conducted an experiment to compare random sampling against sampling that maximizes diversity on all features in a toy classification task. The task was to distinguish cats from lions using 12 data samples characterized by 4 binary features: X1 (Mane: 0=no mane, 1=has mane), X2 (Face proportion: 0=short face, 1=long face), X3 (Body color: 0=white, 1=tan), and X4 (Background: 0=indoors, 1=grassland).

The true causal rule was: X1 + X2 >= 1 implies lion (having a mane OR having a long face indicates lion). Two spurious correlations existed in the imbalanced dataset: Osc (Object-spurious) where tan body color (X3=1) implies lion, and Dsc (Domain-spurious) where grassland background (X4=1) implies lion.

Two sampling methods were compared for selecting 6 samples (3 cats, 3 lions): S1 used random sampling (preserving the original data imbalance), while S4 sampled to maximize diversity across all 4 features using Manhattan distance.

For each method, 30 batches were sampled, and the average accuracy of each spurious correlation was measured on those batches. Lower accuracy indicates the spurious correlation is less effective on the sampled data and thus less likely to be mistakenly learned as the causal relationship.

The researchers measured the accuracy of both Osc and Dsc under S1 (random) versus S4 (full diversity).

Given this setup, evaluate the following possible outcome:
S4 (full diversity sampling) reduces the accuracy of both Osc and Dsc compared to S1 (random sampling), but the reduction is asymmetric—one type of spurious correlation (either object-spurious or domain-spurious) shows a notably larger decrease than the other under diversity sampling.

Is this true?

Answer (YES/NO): YES